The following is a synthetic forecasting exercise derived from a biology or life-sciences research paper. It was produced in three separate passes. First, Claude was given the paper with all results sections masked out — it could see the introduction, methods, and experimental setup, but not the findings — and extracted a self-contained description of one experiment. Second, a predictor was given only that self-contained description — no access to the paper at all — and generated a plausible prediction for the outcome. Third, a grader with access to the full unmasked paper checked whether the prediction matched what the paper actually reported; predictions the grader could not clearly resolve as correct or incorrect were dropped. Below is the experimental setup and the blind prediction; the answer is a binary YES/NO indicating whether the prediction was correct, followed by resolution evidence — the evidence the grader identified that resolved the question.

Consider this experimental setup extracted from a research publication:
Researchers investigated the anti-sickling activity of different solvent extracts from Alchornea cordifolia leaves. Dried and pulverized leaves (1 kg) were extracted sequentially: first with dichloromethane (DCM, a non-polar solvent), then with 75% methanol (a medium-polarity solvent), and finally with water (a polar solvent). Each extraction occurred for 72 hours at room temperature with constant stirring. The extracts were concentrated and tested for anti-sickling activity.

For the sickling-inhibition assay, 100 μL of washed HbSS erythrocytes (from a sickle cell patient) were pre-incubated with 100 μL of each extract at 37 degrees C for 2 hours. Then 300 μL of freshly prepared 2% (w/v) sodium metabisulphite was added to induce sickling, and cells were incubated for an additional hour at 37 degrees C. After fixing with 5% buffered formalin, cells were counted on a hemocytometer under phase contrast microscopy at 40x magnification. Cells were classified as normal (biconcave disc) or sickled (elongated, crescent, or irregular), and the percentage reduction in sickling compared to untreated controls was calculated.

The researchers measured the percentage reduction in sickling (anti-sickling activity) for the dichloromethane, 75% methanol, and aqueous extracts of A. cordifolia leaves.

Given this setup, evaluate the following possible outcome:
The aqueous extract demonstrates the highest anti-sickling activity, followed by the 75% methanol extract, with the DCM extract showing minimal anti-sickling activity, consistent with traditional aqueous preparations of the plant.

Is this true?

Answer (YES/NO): NO